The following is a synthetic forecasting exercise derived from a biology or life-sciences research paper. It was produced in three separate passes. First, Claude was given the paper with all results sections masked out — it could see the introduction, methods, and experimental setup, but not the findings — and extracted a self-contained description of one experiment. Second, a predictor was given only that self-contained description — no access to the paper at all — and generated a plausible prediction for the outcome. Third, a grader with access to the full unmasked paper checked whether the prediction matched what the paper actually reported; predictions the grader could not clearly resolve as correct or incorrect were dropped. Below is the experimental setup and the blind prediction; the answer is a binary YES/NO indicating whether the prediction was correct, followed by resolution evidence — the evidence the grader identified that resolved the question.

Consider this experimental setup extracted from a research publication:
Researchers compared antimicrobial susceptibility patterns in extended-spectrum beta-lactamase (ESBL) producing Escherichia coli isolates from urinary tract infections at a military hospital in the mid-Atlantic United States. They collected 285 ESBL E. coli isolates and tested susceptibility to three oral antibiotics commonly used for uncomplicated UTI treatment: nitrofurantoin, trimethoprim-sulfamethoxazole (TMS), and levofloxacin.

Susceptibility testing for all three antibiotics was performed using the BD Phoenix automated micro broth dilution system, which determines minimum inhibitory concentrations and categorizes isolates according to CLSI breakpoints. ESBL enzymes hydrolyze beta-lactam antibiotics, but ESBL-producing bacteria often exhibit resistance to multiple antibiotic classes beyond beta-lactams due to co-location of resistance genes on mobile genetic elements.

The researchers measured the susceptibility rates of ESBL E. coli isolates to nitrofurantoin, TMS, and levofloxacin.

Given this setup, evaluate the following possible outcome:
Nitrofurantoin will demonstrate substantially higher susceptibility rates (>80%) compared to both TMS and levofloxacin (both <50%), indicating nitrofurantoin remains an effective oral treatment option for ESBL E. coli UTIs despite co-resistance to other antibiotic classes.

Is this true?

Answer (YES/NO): YES